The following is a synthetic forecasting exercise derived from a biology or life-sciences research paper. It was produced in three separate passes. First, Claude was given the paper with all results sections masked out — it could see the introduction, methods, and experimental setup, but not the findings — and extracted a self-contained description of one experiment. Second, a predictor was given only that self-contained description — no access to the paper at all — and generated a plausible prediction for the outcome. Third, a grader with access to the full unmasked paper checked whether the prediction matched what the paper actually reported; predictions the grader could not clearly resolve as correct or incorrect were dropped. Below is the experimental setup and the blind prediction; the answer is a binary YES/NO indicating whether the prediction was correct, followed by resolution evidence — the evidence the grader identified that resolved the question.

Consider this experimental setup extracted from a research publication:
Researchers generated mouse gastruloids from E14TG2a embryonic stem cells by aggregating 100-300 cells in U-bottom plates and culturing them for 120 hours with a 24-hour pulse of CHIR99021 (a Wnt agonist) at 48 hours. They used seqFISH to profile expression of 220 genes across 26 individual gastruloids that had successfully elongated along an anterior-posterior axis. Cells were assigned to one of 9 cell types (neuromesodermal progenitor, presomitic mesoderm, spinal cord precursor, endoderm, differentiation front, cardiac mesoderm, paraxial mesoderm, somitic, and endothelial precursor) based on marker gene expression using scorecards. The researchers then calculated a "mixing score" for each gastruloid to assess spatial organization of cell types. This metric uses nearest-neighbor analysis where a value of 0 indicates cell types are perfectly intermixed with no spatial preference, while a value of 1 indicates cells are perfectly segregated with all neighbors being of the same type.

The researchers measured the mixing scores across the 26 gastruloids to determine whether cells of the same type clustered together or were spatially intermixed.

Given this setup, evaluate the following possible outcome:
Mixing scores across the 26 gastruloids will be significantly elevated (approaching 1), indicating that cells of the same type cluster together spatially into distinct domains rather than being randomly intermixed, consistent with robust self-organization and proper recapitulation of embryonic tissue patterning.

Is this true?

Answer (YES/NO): NO